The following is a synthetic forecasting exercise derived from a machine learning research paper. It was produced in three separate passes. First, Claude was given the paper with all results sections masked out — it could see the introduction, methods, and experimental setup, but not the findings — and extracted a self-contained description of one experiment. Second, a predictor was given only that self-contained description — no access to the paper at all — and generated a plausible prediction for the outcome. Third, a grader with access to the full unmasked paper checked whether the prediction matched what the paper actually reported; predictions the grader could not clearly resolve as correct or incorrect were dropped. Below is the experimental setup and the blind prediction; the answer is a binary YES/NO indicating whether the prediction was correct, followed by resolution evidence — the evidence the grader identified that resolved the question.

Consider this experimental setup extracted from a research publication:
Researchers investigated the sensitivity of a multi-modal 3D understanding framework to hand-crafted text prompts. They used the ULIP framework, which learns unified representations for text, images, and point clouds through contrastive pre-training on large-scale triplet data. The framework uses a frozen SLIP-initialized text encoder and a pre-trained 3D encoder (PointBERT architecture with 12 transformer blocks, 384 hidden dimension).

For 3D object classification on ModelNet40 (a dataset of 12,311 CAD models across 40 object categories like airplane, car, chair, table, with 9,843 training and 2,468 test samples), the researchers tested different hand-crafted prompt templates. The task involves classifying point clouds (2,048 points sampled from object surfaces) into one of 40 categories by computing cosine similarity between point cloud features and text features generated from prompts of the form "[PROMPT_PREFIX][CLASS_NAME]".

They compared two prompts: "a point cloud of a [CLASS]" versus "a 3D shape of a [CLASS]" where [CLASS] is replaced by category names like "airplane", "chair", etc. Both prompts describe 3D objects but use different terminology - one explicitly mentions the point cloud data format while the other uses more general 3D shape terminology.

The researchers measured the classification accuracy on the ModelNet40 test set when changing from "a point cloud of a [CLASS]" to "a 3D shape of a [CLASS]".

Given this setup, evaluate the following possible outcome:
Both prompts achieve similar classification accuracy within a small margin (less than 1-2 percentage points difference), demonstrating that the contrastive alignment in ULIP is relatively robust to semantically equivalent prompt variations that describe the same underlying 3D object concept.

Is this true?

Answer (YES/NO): NO